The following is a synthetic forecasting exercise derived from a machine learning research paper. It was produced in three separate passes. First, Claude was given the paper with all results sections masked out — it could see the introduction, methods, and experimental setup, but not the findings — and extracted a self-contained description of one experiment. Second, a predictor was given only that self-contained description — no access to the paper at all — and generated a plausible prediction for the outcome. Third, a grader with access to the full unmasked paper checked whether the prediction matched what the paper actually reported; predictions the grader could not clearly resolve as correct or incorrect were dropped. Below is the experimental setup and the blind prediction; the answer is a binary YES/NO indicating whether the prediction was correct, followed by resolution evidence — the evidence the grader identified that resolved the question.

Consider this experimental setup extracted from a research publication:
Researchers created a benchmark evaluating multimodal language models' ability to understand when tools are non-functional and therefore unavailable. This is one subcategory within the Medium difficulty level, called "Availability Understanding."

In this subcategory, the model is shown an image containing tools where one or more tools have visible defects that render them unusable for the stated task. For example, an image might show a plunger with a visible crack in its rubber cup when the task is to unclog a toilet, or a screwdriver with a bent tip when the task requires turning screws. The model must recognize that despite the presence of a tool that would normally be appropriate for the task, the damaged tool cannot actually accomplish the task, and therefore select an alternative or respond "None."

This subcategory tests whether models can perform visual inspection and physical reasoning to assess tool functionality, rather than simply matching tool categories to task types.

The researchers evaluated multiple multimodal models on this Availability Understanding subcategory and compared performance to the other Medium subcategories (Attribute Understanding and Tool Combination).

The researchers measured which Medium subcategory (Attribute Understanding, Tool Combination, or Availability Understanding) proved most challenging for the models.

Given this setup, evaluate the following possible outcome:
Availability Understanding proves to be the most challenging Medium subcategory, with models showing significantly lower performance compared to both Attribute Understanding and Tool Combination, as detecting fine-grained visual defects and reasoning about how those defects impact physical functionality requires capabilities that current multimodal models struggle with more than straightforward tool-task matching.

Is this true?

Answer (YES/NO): YES